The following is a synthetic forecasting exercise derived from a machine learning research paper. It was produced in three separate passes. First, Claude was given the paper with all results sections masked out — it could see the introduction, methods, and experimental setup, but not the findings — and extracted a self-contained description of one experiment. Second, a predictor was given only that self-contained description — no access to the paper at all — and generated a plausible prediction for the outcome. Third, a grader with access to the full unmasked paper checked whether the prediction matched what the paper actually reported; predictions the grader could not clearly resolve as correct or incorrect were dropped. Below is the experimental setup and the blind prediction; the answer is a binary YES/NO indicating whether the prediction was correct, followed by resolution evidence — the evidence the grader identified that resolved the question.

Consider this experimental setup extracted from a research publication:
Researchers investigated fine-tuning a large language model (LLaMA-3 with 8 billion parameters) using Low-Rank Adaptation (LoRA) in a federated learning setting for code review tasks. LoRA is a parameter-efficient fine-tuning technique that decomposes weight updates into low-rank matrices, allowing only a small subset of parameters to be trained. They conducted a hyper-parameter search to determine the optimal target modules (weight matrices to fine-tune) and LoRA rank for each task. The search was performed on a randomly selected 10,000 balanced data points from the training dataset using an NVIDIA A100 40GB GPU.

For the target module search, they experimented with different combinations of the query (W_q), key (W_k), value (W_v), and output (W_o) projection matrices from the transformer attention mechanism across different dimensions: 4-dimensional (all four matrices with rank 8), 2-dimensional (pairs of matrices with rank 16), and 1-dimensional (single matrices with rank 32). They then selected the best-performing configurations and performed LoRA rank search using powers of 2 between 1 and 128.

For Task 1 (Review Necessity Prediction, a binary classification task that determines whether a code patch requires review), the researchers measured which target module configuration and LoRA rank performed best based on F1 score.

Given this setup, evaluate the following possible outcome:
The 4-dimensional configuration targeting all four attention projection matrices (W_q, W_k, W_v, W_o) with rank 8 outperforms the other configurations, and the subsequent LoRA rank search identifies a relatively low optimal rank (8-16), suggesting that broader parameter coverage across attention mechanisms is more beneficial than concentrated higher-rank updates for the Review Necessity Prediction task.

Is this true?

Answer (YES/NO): NO